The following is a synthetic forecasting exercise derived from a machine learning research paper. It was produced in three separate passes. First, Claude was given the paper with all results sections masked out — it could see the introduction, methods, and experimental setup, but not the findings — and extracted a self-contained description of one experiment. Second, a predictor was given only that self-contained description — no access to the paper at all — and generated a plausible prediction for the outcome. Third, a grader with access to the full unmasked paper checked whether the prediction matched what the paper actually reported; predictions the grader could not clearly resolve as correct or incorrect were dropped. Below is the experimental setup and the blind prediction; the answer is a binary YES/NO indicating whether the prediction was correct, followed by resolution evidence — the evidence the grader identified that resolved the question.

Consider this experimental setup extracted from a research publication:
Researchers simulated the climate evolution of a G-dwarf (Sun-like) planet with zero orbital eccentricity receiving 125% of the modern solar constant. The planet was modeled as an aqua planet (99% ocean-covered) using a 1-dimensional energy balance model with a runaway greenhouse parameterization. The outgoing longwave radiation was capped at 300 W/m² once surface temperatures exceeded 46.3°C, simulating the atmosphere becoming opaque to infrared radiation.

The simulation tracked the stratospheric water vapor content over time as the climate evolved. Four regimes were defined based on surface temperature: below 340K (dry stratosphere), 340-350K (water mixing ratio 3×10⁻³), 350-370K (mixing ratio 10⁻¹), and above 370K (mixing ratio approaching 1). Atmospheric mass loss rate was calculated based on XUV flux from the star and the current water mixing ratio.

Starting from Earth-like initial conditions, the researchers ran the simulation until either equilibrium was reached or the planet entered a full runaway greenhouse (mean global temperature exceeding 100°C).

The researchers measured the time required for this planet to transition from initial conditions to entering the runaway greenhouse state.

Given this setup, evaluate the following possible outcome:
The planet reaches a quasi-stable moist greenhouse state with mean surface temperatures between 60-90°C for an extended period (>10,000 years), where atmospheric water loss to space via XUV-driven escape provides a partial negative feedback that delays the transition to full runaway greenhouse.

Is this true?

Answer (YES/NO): NO